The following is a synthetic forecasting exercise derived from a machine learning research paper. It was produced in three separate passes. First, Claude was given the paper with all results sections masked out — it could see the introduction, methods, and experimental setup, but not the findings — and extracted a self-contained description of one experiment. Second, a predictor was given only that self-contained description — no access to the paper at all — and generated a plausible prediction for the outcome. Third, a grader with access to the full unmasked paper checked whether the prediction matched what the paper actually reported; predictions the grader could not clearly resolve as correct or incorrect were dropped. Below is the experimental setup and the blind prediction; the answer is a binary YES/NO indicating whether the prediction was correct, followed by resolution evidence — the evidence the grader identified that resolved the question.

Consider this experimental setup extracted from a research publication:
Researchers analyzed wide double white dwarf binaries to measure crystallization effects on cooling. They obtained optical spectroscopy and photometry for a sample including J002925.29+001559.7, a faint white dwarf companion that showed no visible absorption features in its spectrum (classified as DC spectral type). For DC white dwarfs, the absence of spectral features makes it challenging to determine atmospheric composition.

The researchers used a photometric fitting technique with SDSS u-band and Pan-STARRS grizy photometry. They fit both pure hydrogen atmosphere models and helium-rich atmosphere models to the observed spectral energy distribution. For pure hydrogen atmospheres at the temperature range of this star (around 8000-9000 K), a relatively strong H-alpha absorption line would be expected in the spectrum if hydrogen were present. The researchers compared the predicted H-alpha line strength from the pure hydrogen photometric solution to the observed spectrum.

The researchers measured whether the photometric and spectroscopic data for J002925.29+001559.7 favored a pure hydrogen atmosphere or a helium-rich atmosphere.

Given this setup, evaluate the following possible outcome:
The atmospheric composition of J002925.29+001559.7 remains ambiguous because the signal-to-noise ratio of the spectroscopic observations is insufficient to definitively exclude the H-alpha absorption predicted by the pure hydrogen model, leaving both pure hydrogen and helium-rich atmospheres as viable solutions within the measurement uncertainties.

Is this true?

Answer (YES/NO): NO